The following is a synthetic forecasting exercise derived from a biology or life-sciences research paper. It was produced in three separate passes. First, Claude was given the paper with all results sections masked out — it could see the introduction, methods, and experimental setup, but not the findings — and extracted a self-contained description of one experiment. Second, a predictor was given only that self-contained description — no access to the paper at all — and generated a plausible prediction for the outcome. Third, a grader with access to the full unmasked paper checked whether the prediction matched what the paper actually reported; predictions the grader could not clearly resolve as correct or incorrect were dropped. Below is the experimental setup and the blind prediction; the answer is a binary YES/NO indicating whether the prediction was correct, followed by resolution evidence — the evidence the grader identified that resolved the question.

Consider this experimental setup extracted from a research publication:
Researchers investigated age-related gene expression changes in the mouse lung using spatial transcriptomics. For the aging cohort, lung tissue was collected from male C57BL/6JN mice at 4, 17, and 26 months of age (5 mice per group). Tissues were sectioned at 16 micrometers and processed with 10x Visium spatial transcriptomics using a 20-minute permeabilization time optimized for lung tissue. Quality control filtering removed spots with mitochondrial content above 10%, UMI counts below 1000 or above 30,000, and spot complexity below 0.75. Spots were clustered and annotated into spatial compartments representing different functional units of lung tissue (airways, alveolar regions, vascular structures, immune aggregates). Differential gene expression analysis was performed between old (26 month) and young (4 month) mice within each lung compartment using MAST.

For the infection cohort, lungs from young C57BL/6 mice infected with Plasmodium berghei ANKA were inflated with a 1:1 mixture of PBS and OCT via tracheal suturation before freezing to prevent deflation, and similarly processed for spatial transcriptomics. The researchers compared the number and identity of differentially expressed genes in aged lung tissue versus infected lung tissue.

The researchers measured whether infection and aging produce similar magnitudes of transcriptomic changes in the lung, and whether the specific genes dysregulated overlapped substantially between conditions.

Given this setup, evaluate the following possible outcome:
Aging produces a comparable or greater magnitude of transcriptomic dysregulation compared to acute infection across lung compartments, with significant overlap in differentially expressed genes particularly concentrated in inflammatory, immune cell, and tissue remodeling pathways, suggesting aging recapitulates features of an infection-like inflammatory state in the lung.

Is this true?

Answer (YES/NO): NO